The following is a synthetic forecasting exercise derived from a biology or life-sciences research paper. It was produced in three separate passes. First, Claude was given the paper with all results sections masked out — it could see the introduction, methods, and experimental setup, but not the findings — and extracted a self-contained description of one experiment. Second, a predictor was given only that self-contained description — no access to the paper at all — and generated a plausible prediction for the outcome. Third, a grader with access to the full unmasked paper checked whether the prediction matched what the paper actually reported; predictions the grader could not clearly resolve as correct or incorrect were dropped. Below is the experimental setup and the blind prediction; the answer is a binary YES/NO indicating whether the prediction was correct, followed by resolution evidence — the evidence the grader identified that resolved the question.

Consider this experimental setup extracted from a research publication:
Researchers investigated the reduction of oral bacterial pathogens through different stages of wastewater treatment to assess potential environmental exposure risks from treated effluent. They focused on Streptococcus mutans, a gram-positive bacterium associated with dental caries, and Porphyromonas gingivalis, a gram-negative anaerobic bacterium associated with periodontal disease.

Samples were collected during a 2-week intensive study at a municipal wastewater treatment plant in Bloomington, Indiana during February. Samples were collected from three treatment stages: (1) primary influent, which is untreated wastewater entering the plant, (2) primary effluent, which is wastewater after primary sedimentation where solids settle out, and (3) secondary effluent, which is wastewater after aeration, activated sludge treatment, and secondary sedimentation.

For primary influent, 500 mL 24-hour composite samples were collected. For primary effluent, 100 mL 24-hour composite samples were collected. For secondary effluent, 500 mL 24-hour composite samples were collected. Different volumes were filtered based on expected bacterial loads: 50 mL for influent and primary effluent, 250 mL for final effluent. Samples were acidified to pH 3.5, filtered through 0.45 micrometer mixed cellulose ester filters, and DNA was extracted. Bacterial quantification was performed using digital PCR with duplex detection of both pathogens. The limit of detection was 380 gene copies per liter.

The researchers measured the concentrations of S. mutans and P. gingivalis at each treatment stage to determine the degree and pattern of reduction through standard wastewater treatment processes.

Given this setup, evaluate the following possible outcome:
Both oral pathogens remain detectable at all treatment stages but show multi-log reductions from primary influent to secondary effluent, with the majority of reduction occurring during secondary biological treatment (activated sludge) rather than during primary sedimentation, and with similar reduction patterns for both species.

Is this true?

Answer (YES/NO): NO